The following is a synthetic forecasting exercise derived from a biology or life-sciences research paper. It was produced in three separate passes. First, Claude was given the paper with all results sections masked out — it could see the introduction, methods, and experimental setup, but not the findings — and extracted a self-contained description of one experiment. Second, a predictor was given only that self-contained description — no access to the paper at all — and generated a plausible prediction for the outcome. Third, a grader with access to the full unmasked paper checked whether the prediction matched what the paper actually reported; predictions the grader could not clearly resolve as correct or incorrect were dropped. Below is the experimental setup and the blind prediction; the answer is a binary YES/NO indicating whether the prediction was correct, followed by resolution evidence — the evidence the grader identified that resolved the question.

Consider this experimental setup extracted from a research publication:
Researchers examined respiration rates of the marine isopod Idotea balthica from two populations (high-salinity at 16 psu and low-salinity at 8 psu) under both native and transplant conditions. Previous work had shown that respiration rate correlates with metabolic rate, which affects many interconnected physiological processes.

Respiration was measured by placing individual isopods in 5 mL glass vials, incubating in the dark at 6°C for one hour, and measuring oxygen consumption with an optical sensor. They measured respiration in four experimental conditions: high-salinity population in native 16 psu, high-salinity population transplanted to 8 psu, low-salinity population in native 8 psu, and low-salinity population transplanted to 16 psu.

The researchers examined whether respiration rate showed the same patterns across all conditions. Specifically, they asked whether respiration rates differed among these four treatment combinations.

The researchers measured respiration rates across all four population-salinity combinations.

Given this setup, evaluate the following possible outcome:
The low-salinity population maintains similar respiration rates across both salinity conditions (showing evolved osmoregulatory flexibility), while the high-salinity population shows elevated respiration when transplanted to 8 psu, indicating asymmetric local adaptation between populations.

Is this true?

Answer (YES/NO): NO